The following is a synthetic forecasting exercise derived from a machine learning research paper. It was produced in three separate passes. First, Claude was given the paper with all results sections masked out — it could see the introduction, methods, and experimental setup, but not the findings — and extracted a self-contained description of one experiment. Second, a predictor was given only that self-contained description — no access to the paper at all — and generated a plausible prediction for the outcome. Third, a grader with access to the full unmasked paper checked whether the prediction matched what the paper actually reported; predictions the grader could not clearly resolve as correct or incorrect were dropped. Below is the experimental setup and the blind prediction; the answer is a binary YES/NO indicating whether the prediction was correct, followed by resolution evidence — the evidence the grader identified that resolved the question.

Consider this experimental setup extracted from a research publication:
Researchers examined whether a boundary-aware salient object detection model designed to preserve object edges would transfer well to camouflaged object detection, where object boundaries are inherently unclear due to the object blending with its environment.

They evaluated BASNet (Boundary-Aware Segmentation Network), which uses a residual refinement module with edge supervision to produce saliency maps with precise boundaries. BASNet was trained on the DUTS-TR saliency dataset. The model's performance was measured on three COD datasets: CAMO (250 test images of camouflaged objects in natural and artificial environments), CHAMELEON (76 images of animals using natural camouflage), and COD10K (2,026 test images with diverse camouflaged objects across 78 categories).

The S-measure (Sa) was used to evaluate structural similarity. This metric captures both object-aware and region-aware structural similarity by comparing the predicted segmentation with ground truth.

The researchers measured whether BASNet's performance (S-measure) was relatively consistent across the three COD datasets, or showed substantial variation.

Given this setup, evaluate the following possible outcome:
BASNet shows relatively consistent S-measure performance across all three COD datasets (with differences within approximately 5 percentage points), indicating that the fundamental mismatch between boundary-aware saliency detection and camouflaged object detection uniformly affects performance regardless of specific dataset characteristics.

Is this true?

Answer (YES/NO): NO